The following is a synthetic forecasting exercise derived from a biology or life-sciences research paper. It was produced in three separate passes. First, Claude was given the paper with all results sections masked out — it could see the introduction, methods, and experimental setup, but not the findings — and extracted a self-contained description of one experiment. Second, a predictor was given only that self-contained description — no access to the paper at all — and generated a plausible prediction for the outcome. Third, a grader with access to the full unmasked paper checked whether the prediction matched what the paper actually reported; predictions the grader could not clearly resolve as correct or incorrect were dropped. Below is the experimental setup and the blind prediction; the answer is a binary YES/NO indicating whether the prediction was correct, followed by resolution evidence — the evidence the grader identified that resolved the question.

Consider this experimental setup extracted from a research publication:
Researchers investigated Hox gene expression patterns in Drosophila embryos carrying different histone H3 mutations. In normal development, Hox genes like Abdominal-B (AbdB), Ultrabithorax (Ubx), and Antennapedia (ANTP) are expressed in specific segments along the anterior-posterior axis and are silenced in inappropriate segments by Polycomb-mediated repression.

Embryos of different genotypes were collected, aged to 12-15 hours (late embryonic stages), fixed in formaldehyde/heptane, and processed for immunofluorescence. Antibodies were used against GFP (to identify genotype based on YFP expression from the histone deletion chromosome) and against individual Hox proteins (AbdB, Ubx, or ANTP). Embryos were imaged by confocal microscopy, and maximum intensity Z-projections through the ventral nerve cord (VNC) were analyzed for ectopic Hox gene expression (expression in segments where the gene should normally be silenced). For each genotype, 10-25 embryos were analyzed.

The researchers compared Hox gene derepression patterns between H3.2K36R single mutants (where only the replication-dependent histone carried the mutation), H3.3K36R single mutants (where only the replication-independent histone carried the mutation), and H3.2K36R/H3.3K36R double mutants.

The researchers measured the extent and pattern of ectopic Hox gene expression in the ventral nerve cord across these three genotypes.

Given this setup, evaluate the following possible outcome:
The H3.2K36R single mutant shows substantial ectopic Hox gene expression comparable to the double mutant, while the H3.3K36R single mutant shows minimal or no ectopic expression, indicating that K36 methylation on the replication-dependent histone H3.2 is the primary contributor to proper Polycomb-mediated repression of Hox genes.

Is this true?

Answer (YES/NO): NO